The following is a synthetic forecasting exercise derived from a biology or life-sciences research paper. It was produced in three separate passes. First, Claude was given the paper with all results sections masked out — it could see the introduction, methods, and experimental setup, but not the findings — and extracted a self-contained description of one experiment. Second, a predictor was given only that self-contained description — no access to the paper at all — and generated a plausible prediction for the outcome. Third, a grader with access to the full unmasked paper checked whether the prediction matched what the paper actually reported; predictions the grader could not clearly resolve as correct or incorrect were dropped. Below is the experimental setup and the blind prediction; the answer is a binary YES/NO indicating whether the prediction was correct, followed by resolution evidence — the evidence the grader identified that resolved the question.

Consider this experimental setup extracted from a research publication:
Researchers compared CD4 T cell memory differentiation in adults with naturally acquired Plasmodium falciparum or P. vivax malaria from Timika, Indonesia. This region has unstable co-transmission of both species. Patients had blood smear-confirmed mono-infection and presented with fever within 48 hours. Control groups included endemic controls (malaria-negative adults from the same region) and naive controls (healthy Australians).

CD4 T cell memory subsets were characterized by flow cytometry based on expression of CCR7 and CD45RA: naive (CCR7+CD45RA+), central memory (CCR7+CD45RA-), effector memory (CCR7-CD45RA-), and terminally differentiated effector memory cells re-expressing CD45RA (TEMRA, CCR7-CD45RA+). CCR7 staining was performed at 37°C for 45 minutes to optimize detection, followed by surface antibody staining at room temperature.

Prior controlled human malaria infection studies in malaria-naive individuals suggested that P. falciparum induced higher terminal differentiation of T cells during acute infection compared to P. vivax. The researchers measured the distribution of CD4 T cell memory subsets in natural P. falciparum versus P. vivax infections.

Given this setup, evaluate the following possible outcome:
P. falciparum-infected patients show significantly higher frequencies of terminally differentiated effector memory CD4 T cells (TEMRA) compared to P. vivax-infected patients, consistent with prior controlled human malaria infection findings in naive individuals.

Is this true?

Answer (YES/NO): NO